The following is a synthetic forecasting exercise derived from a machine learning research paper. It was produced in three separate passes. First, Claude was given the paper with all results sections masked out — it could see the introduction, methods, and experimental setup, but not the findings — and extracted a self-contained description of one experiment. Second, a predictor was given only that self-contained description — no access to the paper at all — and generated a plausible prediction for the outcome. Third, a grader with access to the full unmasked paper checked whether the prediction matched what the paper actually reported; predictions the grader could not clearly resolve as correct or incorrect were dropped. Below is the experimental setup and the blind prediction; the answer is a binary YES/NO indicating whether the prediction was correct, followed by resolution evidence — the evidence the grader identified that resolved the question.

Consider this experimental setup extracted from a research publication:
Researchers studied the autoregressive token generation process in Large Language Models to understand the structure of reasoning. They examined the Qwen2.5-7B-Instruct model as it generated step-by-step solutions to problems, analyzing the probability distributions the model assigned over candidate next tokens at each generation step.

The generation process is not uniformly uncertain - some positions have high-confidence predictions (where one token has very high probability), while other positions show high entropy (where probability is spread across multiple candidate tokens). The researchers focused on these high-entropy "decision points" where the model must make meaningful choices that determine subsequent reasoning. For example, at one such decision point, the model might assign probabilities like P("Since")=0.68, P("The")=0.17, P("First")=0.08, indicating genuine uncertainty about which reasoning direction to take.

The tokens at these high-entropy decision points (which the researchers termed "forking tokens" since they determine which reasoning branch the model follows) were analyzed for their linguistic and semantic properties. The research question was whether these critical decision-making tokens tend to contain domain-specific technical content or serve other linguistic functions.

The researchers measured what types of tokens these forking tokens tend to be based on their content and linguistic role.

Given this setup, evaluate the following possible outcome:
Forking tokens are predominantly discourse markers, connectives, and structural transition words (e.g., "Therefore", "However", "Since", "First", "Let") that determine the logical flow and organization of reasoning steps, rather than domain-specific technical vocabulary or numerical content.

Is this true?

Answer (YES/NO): YES